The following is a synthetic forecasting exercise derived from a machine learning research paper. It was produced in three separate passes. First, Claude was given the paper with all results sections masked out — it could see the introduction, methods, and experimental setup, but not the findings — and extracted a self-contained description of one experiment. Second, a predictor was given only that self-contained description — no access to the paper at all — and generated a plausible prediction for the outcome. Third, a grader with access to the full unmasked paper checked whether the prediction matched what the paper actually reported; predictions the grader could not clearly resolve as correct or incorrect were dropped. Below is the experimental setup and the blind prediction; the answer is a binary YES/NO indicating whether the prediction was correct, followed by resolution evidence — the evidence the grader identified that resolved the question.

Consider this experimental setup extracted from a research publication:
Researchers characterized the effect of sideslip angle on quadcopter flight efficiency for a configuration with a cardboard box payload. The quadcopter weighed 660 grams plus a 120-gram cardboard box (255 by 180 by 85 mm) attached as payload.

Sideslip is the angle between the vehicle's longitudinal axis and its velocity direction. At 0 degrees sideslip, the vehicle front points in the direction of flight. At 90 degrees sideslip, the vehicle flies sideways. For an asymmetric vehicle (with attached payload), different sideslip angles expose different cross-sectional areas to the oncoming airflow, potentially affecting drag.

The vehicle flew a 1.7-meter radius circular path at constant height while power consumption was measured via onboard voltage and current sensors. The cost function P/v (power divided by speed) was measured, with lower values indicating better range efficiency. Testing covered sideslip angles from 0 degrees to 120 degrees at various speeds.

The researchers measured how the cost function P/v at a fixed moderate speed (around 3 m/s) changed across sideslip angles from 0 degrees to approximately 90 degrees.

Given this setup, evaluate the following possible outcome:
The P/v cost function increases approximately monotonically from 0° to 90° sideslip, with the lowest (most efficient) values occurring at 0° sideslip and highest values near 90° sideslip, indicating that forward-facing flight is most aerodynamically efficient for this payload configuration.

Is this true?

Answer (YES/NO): NO